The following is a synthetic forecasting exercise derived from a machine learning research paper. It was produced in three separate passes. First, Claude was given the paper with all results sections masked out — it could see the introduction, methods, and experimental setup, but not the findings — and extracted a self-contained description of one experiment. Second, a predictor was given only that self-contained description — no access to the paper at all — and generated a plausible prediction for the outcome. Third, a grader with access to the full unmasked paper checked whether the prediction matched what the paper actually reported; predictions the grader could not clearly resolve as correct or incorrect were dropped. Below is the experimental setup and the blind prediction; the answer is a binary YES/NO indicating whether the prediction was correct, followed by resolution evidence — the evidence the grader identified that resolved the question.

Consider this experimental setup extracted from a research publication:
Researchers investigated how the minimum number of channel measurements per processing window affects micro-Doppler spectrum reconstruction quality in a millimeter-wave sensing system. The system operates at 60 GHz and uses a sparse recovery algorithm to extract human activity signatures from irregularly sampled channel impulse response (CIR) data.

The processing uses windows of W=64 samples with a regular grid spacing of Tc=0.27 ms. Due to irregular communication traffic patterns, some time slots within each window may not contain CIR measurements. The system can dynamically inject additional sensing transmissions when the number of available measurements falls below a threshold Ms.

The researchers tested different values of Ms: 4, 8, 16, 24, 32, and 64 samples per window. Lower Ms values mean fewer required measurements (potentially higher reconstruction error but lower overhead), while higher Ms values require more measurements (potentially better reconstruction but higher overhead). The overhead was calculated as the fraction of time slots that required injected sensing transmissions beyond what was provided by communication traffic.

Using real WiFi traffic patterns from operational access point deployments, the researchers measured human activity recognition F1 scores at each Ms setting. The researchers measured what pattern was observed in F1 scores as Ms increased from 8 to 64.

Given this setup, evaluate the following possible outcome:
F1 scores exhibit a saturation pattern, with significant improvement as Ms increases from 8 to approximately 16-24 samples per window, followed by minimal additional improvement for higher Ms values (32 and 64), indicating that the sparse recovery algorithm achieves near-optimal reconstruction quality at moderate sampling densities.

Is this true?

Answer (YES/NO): NO